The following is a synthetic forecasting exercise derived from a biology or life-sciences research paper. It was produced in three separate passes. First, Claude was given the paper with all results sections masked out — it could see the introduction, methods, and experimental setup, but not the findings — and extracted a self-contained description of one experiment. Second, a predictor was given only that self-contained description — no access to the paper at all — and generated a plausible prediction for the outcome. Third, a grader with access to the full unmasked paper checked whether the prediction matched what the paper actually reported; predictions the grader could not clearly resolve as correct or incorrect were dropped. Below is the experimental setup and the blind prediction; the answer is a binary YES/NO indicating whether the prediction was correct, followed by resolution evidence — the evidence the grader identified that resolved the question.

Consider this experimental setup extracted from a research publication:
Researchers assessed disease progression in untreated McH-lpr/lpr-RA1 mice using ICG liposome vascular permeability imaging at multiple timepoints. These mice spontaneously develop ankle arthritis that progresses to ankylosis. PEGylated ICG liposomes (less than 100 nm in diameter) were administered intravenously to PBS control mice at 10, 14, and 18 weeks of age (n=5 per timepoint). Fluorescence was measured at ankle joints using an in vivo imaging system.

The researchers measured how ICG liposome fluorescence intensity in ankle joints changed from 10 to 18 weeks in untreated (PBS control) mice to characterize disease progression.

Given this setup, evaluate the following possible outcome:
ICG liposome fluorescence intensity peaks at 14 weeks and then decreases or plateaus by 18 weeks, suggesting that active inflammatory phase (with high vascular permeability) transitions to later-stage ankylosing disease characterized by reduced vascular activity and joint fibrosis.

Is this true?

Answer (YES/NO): YES